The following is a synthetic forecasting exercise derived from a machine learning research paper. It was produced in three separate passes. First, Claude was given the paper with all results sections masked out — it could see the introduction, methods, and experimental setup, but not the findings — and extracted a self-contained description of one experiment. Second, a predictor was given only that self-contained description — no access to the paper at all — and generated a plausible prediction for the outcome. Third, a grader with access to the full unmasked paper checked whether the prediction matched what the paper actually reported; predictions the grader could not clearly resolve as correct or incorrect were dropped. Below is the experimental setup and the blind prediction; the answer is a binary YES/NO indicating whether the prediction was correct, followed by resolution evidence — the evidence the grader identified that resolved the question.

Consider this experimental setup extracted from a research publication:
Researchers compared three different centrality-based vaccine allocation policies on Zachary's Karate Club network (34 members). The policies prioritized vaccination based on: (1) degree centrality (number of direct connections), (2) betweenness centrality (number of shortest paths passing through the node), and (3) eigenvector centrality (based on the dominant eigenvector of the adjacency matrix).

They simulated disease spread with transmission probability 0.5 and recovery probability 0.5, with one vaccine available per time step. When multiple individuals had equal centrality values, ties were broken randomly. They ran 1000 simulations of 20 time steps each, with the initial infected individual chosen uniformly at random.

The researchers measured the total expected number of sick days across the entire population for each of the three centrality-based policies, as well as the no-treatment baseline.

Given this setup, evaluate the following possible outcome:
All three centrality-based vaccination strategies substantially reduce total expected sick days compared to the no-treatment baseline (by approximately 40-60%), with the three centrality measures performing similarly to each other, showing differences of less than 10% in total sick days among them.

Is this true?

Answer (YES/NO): YES